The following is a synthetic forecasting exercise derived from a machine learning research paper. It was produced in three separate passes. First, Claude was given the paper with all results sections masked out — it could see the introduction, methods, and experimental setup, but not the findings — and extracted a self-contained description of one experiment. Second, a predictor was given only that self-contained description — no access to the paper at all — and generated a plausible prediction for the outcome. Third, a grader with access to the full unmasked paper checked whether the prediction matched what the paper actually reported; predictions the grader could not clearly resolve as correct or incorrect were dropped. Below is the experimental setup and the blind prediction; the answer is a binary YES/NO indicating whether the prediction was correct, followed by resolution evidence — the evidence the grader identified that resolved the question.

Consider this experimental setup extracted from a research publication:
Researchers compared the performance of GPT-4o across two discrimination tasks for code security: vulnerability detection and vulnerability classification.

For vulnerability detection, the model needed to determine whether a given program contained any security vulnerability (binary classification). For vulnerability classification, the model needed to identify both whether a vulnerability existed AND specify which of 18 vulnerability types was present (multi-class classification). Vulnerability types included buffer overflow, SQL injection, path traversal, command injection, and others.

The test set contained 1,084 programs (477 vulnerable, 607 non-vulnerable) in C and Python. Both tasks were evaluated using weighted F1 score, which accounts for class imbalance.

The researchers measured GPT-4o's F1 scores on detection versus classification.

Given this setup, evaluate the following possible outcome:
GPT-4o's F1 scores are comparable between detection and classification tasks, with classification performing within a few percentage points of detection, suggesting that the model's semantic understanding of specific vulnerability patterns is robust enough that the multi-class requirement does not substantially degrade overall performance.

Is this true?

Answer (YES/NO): NO